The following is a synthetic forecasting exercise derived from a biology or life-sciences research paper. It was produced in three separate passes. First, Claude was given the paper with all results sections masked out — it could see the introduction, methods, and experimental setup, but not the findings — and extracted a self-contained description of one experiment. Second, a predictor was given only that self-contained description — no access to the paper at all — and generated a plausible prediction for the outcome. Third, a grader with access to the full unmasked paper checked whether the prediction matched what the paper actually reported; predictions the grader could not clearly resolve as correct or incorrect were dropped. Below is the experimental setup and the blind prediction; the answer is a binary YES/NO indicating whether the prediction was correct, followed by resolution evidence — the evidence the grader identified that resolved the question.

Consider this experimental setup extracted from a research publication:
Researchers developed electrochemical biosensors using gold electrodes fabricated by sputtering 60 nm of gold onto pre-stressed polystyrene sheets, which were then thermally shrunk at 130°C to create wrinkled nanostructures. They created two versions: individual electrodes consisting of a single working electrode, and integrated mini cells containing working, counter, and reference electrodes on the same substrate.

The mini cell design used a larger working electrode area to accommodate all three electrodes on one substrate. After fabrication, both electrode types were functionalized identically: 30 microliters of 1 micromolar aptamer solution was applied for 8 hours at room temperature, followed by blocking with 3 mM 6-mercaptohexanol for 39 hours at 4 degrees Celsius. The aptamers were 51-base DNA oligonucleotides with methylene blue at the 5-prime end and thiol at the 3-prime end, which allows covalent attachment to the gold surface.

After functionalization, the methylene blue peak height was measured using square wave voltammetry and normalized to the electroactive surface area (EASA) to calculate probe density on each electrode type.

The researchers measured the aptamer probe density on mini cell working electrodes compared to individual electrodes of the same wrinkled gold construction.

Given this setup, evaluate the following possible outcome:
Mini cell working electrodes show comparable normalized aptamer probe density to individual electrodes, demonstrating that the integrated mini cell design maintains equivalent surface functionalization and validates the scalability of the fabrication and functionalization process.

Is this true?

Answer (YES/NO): NO